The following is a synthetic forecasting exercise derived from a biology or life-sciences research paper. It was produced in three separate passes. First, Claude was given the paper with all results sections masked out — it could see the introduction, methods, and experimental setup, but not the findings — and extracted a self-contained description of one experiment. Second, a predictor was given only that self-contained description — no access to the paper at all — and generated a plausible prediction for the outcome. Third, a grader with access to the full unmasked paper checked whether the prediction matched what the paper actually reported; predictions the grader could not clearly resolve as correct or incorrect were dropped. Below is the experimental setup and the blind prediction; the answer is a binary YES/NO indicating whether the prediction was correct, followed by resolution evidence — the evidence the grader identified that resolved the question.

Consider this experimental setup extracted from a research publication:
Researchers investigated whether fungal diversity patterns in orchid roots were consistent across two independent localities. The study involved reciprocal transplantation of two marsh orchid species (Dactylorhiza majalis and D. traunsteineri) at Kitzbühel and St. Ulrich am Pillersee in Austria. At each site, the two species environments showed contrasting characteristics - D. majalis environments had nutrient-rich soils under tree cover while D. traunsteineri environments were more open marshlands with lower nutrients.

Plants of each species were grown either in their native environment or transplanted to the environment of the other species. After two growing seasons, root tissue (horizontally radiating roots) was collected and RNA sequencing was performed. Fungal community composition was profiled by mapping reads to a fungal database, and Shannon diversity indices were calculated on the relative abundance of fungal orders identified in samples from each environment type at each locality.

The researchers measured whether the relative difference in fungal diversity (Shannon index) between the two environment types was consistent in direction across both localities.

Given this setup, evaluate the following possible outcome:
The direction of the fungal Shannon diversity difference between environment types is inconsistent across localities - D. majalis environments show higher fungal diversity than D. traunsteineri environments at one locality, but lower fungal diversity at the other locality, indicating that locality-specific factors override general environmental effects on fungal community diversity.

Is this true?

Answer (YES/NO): NO